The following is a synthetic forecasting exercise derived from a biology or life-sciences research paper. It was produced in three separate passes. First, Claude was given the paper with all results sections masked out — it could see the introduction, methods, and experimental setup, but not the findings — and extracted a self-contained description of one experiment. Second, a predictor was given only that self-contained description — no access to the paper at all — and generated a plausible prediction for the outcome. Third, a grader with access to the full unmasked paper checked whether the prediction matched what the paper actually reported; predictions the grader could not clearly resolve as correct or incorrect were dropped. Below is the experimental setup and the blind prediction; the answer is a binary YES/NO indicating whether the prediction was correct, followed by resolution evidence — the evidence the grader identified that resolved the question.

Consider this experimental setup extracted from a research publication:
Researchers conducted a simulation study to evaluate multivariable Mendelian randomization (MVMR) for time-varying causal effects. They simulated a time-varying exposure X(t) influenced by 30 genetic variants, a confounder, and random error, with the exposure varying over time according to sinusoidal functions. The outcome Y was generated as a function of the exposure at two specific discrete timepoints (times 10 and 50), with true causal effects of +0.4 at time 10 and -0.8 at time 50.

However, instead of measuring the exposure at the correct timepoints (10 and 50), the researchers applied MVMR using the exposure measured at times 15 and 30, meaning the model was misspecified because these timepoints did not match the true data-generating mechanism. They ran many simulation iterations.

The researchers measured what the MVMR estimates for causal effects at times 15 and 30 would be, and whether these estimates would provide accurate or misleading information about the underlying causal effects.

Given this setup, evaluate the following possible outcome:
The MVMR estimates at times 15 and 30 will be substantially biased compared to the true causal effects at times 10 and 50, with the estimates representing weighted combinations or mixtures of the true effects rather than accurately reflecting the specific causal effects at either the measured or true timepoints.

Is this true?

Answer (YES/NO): NO